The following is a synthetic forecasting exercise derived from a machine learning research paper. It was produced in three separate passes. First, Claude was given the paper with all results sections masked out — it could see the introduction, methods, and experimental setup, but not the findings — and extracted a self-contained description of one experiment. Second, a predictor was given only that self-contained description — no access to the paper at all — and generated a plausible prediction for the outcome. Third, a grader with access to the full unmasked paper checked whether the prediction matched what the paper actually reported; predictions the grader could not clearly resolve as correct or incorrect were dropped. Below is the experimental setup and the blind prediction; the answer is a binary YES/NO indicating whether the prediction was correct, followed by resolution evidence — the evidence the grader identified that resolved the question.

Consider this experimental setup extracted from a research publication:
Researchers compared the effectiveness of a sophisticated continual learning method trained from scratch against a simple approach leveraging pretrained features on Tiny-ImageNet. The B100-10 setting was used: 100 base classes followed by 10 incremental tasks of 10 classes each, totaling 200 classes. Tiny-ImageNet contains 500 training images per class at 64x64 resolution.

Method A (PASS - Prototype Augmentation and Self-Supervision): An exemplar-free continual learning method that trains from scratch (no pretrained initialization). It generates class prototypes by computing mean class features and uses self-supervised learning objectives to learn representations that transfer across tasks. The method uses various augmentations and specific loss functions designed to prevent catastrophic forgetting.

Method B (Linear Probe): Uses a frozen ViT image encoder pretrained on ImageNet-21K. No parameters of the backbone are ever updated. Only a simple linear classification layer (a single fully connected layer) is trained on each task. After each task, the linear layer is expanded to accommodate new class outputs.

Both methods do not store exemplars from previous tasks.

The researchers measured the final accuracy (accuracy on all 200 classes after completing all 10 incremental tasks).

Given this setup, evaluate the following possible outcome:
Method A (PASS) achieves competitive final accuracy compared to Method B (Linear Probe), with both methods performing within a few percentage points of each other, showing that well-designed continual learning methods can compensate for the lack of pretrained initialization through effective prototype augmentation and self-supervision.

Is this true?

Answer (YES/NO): NO